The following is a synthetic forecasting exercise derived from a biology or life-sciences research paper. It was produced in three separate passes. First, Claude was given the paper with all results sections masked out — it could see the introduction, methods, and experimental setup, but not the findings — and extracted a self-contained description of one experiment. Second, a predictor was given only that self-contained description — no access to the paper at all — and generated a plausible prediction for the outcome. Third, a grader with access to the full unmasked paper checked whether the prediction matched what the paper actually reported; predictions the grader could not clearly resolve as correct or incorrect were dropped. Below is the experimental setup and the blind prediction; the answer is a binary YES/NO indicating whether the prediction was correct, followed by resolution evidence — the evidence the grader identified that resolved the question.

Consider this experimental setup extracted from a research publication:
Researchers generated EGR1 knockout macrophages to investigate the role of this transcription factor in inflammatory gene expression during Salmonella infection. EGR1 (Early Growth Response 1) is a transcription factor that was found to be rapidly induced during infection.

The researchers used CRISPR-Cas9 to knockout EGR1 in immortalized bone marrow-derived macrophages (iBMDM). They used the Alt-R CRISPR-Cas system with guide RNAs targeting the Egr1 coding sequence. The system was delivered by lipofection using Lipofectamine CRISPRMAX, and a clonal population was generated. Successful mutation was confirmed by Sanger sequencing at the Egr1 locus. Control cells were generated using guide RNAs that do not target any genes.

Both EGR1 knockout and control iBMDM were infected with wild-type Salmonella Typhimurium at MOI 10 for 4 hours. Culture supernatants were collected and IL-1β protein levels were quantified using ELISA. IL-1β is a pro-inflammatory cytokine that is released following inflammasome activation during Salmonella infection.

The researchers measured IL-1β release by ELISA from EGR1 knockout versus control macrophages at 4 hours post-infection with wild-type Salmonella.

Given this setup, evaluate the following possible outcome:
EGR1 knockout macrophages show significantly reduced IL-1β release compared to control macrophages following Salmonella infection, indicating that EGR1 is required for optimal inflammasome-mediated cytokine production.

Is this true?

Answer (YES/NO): NO